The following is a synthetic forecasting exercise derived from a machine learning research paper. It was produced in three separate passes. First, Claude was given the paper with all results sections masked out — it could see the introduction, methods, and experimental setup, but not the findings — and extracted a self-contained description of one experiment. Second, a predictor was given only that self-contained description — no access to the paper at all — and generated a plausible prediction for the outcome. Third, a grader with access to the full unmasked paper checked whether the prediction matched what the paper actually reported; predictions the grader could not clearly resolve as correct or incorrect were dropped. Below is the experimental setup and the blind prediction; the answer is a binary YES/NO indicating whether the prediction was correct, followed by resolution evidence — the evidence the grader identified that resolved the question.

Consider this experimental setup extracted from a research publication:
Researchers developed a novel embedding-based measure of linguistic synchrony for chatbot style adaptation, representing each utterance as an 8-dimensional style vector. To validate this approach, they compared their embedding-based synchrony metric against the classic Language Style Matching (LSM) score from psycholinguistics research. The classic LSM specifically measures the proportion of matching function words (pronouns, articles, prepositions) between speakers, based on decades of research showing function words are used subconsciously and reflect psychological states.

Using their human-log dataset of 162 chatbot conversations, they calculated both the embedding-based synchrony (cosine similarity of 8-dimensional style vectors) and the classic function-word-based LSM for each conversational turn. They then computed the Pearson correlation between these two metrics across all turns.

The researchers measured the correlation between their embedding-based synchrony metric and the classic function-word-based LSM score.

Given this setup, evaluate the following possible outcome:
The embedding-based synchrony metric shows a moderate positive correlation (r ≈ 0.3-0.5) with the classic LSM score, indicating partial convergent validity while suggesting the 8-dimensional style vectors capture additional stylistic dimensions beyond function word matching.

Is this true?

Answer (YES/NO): NO